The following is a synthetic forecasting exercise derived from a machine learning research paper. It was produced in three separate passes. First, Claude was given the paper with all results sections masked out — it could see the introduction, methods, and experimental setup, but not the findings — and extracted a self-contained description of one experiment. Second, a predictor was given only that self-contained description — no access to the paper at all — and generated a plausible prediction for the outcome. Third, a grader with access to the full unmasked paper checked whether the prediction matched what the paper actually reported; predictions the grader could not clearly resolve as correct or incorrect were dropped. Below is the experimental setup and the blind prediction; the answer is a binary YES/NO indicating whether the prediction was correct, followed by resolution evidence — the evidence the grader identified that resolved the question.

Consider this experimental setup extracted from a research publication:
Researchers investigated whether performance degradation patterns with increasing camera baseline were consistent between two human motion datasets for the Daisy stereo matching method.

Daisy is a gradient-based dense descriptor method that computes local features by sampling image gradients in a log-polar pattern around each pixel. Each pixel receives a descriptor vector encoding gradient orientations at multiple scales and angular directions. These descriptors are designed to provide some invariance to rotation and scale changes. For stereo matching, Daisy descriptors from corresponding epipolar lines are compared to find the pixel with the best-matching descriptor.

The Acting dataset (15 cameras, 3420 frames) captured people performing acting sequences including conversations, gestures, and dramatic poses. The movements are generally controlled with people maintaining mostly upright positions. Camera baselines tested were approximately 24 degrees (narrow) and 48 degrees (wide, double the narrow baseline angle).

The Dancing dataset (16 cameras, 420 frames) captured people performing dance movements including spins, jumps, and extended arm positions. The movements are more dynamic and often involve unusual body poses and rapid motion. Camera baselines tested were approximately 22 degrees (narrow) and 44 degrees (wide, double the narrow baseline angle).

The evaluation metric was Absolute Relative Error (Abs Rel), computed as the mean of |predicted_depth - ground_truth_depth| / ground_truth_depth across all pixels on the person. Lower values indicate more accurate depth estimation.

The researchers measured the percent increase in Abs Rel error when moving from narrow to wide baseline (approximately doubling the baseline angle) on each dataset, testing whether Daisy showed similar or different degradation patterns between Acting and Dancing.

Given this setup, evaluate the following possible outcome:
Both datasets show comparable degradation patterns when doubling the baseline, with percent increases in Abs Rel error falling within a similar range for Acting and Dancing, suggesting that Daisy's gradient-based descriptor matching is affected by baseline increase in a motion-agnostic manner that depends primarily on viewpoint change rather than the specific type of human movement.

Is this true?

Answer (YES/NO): NO